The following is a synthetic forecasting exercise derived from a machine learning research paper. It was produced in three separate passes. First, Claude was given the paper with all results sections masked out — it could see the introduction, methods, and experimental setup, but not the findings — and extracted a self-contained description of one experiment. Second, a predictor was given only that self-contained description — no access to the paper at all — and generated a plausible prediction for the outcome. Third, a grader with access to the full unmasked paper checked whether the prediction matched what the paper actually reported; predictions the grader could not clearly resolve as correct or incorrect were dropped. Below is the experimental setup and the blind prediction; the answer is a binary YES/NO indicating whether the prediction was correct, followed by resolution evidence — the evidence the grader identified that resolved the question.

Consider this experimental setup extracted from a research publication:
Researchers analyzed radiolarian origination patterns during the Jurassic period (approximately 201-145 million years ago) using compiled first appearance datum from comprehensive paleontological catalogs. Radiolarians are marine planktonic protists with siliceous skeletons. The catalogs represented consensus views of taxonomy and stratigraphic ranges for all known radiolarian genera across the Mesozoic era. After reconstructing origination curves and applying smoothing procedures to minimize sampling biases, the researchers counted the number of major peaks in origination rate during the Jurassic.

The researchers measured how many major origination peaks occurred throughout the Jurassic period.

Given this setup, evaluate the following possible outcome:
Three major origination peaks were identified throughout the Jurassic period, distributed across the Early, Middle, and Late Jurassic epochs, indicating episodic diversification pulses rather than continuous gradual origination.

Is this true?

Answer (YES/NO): YES